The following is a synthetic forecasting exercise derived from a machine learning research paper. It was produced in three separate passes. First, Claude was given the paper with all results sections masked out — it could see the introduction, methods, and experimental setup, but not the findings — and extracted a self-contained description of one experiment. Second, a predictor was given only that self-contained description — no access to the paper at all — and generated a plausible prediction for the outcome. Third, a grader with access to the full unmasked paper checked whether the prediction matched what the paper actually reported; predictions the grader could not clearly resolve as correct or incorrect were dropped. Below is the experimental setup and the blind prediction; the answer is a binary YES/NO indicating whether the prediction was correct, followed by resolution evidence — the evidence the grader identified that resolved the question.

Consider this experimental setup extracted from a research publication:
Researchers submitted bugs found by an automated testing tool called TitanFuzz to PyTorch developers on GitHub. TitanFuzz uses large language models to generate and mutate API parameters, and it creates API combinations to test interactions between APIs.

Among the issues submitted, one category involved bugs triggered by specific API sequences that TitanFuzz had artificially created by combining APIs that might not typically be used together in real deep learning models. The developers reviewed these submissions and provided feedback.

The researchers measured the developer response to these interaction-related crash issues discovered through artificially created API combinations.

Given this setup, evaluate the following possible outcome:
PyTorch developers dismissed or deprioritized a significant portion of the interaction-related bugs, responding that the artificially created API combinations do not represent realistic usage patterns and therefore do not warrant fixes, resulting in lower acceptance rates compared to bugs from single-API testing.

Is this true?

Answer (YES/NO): YES